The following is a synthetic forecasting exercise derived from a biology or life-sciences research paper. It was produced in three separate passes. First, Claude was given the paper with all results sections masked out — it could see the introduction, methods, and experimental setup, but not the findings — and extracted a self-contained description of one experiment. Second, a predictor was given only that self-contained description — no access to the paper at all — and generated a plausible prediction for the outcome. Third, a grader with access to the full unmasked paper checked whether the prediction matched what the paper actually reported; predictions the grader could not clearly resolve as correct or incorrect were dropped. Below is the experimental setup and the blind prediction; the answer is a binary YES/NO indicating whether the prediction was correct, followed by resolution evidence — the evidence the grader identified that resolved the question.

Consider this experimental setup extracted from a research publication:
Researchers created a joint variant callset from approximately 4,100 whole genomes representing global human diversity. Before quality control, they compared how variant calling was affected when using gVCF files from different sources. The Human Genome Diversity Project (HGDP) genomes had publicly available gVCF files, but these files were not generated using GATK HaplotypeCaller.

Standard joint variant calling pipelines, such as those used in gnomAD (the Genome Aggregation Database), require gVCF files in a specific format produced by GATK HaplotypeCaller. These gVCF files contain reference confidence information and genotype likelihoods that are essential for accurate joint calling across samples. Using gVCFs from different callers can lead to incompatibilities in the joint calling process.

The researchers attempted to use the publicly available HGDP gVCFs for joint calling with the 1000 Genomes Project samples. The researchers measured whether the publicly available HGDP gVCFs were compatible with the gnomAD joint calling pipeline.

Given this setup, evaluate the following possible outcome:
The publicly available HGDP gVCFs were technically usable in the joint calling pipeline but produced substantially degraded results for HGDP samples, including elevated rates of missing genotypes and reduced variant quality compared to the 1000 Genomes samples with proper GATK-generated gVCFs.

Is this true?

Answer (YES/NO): NO